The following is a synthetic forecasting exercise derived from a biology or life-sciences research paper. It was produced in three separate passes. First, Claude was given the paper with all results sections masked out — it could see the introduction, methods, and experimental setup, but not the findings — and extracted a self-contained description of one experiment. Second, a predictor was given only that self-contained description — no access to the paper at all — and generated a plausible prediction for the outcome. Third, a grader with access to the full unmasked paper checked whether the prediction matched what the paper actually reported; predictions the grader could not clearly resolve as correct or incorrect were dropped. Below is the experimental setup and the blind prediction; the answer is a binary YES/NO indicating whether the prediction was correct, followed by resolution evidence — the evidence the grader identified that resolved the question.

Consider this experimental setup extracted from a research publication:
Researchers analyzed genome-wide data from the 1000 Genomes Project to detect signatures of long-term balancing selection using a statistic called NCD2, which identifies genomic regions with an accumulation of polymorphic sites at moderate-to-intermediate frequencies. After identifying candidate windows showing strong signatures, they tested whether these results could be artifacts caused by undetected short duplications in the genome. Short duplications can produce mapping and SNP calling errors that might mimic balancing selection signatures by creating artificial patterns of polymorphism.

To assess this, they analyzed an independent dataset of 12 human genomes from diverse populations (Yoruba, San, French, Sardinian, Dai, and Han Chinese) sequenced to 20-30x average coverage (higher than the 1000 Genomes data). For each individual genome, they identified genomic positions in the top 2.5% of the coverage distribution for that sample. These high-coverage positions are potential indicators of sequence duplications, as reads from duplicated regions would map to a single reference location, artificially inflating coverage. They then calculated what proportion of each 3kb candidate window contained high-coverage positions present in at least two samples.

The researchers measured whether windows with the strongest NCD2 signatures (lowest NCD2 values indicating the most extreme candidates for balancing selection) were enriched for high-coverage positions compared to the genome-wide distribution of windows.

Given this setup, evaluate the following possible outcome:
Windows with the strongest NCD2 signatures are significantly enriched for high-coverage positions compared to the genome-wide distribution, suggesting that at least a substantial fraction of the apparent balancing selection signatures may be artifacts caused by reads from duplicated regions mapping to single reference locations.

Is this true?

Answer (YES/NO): NO